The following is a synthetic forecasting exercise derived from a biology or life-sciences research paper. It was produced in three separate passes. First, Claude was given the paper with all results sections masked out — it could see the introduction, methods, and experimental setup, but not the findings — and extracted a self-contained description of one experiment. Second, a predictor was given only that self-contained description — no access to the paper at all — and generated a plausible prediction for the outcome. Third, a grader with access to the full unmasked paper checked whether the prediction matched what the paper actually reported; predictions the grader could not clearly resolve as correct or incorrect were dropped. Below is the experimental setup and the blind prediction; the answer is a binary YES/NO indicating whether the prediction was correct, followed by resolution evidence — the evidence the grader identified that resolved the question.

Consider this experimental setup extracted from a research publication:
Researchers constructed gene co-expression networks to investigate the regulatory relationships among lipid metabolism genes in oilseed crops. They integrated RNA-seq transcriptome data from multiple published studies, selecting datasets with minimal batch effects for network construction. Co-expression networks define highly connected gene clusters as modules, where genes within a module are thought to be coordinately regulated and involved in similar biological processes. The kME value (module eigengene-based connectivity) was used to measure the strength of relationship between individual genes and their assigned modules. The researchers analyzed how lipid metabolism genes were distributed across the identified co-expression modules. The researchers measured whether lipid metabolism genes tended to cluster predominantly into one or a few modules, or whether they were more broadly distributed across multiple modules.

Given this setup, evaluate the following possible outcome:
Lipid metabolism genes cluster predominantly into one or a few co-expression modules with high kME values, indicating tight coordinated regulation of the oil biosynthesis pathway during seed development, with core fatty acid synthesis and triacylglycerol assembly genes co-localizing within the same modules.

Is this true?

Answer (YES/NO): NO